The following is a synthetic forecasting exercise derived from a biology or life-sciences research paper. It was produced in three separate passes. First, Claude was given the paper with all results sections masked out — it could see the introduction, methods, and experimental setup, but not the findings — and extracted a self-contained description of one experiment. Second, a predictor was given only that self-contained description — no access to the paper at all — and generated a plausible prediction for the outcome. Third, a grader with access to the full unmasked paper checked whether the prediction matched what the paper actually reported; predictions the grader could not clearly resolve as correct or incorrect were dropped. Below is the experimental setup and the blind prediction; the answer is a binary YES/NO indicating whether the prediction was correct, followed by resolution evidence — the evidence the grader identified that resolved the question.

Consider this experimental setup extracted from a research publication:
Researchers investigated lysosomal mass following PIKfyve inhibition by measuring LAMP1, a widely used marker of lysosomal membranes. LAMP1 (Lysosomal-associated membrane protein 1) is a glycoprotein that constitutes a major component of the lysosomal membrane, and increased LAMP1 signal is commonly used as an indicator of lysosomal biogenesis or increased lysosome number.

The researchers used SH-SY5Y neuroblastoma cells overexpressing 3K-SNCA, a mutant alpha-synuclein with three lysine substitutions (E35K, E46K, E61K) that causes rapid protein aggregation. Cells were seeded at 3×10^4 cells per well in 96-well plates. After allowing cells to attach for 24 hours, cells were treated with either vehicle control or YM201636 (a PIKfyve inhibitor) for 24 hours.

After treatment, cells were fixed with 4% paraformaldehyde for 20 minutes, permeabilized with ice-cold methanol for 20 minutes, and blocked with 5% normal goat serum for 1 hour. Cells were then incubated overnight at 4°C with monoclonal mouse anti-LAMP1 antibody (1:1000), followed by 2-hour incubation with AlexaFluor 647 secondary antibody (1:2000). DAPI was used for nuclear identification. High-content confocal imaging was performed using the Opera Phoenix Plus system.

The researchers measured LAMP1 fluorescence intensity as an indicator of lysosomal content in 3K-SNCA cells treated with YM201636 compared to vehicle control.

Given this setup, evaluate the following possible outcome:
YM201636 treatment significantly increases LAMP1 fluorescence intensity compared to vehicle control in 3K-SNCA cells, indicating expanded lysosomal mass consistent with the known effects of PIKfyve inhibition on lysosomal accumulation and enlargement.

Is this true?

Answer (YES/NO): YES